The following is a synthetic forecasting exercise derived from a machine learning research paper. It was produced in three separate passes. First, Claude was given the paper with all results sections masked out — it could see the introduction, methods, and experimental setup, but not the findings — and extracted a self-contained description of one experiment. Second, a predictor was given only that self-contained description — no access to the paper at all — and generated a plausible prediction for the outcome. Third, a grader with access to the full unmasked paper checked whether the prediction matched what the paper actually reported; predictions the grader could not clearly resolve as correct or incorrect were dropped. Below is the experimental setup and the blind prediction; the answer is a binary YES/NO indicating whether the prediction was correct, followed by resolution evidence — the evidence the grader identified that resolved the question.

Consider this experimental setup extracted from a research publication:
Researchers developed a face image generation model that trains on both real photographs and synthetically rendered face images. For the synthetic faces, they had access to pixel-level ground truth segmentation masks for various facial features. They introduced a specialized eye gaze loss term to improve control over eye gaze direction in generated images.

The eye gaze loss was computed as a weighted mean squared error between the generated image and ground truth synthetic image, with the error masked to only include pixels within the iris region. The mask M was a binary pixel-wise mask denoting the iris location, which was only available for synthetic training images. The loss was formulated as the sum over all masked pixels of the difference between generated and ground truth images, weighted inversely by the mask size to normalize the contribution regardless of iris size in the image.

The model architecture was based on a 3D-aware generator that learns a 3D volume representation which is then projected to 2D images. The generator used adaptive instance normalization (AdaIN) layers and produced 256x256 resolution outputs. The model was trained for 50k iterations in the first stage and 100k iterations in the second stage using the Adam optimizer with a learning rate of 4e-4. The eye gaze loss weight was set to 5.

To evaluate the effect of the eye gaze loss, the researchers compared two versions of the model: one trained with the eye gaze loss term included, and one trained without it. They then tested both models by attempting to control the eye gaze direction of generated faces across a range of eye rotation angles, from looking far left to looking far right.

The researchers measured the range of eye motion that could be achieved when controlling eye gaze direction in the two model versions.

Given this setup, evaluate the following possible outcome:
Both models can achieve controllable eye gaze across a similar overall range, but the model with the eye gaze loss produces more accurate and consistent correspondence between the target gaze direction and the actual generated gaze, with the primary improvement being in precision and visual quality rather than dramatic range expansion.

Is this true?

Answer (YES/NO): NO